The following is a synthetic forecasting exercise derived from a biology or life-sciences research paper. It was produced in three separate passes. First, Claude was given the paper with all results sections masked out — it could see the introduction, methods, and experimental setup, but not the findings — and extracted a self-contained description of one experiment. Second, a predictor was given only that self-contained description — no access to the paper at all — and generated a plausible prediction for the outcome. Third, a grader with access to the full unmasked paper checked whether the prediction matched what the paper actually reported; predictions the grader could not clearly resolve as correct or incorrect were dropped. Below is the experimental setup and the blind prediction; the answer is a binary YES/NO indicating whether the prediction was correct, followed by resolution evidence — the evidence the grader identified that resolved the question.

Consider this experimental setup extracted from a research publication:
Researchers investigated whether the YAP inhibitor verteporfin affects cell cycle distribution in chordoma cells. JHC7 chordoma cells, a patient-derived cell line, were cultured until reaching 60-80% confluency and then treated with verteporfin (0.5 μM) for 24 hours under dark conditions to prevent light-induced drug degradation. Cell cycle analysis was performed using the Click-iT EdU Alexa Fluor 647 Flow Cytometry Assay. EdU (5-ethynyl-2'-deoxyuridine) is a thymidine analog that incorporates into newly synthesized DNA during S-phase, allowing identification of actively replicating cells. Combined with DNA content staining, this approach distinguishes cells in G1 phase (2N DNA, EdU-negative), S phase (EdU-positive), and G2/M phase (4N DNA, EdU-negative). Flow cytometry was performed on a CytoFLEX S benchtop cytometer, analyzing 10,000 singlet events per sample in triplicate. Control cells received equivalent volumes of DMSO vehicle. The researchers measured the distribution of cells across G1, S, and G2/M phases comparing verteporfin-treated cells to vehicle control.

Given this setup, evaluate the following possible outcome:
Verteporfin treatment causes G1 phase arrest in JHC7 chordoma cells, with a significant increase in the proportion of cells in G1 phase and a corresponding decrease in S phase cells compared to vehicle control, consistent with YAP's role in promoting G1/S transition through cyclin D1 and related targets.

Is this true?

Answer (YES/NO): NO